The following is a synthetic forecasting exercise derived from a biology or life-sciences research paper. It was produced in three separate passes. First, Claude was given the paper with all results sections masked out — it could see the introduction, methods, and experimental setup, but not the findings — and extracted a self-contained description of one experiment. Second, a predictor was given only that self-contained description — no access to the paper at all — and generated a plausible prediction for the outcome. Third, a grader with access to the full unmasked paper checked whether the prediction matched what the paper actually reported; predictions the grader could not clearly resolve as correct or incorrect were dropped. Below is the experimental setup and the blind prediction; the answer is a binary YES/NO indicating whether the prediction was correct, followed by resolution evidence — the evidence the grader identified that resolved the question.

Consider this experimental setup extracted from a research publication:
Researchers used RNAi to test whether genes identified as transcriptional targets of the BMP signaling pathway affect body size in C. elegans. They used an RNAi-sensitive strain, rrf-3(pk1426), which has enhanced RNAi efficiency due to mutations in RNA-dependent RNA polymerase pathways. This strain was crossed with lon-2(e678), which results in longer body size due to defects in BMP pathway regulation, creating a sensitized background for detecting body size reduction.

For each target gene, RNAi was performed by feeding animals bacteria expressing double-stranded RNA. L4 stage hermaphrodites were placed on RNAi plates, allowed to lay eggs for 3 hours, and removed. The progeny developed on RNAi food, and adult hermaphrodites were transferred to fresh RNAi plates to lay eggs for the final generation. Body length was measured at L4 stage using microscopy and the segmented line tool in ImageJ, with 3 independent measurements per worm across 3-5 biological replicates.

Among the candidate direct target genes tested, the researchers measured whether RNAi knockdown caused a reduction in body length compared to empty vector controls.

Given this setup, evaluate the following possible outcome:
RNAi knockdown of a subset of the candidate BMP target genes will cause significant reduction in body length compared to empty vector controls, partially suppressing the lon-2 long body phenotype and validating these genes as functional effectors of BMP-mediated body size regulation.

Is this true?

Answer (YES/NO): YES